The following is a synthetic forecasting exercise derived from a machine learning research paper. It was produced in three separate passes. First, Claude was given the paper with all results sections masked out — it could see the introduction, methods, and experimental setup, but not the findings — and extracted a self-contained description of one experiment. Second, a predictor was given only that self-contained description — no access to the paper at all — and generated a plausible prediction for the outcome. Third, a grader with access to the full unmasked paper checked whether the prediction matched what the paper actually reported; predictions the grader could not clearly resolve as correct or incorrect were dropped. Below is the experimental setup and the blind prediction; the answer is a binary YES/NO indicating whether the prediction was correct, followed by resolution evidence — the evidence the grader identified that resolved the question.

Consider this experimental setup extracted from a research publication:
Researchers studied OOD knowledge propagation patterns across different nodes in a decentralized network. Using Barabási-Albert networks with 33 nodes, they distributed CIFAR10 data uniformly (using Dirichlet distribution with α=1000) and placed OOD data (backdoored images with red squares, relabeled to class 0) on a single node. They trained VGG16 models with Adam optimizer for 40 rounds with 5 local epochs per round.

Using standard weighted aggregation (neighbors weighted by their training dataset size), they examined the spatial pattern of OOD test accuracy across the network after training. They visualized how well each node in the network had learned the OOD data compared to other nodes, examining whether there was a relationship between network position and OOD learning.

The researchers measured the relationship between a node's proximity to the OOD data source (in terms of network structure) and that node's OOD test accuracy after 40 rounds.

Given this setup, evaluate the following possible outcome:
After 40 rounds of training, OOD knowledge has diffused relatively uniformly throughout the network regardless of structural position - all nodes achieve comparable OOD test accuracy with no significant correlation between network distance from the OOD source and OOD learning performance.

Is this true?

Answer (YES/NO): NO